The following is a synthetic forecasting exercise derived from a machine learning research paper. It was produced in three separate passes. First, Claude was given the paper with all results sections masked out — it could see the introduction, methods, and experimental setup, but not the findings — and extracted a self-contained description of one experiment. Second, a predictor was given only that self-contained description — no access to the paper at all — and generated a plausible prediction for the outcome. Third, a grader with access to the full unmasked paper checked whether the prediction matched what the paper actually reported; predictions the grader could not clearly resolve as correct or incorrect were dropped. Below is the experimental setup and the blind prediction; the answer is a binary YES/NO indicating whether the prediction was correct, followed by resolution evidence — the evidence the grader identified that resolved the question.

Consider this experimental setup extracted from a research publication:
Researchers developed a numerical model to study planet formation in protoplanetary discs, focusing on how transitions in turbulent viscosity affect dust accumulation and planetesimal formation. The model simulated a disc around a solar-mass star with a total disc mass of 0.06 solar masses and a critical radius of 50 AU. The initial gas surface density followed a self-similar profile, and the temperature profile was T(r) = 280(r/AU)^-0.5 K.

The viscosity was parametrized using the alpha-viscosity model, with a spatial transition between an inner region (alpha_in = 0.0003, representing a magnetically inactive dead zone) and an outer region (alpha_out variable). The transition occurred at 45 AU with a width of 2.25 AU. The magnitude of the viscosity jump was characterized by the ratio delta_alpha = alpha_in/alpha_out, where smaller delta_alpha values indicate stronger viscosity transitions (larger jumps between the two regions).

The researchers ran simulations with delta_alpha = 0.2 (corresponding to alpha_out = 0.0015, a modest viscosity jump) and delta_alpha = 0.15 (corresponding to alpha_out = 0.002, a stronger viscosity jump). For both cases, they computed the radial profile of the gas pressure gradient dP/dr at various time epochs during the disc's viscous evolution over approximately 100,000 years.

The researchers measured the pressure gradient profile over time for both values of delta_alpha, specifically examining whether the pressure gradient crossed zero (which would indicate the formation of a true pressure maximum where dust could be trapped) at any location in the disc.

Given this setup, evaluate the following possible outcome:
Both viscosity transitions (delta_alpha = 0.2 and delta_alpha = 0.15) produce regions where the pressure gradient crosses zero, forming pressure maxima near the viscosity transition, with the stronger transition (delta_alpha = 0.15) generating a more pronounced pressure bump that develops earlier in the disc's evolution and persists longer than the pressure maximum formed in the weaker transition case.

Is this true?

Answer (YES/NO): NO